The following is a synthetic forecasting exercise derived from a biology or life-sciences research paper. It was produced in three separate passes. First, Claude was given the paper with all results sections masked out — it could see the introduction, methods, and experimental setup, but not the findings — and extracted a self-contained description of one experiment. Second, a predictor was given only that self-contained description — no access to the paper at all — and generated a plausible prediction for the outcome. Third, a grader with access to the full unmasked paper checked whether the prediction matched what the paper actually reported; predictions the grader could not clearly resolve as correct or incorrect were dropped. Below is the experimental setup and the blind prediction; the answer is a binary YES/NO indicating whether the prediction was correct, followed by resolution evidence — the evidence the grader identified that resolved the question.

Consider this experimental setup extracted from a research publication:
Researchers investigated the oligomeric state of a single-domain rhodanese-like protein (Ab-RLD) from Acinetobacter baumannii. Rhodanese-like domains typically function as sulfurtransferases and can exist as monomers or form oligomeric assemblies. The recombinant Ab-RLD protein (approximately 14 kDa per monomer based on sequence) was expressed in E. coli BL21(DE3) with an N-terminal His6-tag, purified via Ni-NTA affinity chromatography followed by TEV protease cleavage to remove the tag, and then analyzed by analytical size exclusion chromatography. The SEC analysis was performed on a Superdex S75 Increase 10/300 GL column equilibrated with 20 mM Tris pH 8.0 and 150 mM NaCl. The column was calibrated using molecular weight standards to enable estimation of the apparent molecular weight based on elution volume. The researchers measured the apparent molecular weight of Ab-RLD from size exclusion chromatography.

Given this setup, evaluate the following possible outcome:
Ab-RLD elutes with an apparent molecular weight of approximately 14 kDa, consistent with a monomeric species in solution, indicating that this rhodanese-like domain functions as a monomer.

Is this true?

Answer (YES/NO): NO